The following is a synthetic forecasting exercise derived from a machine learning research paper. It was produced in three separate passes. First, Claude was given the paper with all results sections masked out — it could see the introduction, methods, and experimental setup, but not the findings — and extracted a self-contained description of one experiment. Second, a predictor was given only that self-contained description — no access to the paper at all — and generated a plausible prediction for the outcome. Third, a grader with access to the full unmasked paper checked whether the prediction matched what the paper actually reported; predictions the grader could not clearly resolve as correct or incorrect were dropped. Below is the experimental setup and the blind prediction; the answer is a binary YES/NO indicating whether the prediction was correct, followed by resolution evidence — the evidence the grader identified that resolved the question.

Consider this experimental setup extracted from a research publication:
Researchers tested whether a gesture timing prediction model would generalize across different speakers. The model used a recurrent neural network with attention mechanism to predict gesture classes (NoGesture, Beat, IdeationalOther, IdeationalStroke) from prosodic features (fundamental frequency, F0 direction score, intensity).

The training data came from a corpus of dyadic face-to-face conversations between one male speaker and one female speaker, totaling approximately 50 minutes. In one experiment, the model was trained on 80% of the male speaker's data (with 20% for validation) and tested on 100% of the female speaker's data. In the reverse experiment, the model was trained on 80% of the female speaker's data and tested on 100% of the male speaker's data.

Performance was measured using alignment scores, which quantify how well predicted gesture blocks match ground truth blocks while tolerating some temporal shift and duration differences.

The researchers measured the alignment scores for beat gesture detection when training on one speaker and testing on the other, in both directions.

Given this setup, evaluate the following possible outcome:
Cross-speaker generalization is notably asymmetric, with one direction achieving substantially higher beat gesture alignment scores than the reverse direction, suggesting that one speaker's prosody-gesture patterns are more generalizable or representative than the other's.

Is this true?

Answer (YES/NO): YES